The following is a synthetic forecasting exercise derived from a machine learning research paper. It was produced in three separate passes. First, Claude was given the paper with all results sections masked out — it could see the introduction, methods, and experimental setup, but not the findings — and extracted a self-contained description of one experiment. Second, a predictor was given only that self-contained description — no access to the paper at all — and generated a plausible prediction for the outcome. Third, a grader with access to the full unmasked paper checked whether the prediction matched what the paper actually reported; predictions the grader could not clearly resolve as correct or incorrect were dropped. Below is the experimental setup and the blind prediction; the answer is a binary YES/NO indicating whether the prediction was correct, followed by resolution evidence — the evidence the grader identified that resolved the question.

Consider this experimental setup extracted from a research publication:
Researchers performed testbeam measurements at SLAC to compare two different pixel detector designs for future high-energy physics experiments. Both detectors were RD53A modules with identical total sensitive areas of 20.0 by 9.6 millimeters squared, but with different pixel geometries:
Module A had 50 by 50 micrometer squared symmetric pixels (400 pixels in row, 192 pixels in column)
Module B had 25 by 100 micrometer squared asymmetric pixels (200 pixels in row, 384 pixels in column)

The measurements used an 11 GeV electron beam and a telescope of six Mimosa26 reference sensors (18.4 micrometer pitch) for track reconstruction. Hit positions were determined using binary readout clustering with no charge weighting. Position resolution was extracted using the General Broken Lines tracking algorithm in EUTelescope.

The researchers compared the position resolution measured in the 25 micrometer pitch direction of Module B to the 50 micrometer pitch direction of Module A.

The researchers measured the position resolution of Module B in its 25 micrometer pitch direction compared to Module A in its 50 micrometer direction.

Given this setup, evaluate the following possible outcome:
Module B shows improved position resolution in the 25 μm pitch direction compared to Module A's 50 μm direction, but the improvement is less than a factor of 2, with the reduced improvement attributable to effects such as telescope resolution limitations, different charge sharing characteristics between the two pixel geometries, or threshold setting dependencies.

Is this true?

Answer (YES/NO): NO